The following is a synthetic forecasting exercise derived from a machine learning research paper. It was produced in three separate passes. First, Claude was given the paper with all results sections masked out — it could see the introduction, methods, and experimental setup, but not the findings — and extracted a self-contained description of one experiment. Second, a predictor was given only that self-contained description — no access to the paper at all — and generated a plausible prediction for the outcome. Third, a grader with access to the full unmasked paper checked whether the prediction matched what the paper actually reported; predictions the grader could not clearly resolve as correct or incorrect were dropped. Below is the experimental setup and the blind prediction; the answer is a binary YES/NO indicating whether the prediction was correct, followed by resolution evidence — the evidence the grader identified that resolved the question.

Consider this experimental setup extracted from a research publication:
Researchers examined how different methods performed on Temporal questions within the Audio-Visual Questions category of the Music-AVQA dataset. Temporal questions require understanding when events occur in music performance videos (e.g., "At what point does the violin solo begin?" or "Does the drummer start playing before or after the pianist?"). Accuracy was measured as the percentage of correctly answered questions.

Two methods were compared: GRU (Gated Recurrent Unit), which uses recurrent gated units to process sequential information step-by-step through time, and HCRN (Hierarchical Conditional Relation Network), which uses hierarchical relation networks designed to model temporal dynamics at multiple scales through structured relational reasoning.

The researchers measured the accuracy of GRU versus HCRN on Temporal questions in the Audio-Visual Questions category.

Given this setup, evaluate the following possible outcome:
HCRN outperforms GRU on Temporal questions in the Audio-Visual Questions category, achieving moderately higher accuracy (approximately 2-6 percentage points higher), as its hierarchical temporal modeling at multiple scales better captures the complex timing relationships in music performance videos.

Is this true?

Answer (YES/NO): NO